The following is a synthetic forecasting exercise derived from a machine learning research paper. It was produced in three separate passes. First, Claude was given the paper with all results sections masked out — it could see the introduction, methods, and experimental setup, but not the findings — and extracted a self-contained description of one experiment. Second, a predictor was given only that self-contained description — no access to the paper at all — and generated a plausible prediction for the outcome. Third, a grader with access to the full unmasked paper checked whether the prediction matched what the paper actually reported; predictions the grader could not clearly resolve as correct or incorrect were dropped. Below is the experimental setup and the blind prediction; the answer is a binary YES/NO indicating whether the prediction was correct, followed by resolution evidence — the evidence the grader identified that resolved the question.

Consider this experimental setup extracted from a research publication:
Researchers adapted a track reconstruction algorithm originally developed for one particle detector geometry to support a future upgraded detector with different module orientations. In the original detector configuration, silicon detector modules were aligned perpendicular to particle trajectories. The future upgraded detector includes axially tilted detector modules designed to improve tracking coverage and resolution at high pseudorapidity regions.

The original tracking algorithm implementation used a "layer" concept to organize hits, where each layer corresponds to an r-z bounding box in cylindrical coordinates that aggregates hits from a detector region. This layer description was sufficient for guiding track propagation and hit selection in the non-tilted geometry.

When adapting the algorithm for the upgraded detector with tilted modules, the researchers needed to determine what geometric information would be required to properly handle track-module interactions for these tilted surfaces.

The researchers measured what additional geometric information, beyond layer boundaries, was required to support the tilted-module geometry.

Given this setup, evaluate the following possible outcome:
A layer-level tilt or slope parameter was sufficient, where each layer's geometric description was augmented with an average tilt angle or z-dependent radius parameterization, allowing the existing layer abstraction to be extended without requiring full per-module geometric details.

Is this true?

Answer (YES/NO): NO